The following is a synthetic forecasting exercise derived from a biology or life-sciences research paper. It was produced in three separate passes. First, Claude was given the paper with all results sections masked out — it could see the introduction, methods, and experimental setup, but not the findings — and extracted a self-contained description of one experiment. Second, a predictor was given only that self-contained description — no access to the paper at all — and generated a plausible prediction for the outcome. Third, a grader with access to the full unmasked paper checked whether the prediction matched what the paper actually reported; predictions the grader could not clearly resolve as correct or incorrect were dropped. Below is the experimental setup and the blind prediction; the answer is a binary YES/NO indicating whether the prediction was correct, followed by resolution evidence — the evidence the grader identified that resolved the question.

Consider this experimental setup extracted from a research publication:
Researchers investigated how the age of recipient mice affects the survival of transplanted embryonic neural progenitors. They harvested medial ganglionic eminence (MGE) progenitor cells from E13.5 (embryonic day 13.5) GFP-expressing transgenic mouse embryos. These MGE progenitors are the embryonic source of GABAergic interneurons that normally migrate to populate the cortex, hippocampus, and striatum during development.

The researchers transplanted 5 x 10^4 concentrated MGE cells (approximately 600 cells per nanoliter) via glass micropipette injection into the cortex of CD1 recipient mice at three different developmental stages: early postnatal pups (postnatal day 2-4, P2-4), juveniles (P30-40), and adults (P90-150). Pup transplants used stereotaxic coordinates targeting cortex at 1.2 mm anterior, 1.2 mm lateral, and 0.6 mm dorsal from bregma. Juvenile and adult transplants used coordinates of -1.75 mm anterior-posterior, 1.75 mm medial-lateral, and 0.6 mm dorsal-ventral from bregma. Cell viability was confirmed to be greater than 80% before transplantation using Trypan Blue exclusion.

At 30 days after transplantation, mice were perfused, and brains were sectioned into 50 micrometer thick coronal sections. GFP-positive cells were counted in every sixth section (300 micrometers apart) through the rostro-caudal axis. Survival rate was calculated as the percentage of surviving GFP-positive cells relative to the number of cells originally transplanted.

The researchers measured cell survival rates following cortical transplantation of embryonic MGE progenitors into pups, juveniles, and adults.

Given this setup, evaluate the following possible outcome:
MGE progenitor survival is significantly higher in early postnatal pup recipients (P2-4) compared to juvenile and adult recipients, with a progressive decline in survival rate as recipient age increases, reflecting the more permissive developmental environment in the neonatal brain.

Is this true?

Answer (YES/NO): YES